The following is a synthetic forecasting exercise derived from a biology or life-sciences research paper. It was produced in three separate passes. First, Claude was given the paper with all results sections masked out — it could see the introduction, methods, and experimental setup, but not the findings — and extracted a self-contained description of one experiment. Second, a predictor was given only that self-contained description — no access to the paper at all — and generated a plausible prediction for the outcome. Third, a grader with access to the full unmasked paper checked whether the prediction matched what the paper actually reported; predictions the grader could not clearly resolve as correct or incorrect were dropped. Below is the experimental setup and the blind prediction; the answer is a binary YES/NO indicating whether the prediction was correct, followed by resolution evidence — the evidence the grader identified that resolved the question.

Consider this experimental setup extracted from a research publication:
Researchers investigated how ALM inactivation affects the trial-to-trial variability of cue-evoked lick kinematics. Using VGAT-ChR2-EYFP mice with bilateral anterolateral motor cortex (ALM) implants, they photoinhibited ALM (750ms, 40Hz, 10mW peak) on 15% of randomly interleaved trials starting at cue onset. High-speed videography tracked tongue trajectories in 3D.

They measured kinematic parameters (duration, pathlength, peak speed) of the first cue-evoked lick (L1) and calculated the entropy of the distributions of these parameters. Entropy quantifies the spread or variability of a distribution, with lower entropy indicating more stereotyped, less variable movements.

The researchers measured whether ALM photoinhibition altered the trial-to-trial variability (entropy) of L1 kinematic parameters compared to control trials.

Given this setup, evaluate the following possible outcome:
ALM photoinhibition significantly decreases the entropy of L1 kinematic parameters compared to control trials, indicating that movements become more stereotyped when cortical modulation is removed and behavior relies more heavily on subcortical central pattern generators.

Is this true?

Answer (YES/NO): YES